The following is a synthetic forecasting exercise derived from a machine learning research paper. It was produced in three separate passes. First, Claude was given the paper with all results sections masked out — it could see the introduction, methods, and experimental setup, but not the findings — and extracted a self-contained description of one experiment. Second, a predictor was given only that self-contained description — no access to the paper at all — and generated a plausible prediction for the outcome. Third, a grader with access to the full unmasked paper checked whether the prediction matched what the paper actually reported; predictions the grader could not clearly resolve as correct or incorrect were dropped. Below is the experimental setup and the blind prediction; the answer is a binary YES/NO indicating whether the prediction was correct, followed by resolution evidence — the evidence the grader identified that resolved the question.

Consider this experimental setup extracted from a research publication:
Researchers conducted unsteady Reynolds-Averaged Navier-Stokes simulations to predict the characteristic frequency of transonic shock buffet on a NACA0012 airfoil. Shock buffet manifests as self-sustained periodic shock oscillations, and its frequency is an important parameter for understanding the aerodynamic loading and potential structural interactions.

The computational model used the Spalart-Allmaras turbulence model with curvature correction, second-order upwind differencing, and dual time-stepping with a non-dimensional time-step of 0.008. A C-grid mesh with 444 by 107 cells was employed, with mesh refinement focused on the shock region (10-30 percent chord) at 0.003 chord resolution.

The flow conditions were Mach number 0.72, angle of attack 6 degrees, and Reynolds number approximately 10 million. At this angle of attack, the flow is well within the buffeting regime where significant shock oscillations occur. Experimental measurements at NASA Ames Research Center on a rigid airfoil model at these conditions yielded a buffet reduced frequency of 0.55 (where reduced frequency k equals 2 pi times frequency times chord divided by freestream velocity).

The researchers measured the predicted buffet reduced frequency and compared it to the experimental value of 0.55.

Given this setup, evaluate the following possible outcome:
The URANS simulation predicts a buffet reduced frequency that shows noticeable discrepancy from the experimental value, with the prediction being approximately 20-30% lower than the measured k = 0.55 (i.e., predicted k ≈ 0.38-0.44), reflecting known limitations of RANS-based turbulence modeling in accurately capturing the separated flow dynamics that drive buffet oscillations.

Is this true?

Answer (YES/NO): NO